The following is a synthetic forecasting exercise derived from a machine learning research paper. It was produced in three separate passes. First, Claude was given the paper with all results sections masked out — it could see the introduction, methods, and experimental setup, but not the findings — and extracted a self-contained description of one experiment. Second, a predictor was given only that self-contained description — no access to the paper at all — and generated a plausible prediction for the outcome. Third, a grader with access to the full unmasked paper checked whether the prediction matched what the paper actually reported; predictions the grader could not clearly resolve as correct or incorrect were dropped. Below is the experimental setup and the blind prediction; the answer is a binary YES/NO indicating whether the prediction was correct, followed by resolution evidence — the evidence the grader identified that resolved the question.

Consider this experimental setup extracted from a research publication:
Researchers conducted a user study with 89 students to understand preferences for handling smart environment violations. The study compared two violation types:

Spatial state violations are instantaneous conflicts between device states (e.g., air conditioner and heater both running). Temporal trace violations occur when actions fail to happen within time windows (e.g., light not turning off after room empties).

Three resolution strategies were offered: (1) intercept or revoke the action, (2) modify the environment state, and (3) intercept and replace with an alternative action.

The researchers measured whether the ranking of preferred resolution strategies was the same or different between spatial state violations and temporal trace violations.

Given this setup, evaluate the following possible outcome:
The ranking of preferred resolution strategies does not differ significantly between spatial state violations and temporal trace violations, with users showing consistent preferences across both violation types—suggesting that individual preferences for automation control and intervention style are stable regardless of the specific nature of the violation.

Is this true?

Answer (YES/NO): NO